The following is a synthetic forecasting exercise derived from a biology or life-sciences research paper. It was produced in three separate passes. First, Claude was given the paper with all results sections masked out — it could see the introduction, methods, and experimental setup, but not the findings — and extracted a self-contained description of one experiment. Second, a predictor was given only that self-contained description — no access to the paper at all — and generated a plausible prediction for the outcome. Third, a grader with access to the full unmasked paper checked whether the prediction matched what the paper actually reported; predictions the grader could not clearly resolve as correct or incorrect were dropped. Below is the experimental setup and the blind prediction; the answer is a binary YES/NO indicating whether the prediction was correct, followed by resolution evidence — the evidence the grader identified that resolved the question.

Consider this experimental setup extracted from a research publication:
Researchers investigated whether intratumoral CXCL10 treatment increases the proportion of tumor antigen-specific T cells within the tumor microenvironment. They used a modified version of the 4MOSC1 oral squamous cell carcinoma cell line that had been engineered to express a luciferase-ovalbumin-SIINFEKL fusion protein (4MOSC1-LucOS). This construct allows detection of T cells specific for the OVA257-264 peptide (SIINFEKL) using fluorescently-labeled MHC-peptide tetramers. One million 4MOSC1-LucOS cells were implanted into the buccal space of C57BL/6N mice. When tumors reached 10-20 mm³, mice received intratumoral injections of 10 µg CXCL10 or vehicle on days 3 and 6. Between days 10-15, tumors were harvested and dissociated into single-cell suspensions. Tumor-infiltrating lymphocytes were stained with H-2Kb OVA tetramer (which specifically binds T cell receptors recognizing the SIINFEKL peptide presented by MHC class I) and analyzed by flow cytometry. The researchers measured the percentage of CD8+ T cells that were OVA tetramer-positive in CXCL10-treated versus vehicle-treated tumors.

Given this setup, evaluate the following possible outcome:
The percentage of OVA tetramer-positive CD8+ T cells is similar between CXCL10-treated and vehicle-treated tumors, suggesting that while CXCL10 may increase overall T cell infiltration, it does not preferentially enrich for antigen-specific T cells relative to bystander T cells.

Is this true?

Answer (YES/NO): NO